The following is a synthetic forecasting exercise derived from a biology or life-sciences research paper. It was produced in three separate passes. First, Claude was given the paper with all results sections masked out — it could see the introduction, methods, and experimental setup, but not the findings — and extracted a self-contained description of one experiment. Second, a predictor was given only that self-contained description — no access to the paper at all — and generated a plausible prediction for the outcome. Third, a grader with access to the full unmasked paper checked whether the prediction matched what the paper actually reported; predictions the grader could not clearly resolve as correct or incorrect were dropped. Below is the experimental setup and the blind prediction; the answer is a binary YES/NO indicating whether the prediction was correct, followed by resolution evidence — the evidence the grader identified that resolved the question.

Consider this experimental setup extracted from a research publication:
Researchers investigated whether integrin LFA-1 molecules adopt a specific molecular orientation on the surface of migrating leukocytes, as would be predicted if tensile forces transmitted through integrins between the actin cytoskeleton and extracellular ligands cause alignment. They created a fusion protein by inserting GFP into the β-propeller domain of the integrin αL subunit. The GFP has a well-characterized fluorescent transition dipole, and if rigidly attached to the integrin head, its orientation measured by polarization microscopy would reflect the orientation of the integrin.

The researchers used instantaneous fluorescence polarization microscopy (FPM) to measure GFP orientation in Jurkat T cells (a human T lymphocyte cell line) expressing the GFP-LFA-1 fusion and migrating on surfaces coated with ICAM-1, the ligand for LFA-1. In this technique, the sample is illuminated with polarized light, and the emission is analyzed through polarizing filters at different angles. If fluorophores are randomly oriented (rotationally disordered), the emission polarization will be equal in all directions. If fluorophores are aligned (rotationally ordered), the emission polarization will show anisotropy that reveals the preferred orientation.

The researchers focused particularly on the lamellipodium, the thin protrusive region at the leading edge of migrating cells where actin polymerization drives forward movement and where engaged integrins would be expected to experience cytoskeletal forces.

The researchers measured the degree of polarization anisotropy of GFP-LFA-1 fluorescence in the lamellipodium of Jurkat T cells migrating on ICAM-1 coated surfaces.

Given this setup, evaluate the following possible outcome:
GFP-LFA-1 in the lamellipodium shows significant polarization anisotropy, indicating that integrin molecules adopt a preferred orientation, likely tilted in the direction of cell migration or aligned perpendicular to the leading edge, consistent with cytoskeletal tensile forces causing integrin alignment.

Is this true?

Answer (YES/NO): YES